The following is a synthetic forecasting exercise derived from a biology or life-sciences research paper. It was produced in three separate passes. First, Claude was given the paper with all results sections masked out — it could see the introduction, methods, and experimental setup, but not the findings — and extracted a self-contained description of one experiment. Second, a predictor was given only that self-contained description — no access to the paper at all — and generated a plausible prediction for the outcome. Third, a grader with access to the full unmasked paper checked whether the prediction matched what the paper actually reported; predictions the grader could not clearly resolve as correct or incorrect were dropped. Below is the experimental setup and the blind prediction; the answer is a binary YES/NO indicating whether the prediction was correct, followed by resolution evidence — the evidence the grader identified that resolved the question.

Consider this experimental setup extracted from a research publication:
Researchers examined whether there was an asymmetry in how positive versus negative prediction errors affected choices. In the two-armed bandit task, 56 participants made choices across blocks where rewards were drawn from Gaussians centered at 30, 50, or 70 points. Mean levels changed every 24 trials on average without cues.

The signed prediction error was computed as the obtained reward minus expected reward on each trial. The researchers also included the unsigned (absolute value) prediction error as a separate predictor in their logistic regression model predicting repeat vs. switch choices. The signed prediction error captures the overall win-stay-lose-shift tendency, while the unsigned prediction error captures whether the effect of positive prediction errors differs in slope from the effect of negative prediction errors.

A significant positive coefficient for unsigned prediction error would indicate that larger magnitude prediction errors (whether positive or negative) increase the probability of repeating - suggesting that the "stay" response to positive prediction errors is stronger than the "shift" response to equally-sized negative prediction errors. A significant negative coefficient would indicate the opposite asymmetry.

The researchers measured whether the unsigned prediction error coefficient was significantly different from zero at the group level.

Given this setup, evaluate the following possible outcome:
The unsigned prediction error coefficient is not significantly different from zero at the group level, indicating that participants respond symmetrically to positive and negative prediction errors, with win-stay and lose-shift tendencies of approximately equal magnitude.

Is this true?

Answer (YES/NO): NO